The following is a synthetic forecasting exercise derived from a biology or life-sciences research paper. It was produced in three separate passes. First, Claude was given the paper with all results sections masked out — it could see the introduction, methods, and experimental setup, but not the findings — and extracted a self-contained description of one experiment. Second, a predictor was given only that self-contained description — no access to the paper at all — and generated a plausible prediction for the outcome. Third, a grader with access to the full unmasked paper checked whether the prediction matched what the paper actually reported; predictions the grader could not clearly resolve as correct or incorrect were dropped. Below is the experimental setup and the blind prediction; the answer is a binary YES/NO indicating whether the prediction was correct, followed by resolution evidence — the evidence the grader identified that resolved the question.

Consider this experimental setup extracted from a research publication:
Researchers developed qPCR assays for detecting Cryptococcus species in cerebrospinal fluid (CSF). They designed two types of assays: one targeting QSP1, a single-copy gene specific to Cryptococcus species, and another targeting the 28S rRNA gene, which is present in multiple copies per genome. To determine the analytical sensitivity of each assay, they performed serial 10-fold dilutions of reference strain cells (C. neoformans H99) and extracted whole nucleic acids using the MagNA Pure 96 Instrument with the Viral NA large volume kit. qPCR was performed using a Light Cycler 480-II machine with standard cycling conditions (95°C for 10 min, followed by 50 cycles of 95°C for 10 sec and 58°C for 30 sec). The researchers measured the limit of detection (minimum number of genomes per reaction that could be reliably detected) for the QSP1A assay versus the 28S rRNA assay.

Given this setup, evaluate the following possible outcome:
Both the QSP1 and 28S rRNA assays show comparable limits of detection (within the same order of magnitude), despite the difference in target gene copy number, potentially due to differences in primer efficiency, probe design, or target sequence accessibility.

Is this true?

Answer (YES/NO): NO